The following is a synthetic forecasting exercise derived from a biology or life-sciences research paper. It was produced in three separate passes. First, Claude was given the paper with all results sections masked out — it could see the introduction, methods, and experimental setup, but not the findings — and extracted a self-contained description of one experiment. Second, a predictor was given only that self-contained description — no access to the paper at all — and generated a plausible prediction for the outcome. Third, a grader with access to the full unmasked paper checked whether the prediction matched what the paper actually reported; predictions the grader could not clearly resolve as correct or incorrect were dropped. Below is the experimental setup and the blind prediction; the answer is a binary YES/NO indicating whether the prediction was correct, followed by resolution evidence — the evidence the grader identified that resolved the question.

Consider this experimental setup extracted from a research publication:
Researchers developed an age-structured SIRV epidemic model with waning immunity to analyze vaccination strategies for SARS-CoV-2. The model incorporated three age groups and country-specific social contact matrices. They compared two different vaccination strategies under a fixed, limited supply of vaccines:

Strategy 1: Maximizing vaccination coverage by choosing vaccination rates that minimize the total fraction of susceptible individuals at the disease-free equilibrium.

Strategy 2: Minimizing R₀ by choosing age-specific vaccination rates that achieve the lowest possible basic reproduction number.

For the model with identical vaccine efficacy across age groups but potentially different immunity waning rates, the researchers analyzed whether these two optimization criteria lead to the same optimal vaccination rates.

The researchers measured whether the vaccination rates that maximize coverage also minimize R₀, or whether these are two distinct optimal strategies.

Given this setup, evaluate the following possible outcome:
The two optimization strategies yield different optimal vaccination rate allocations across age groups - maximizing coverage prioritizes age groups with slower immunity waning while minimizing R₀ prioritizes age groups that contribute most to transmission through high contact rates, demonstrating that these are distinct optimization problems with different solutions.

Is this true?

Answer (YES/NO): YES